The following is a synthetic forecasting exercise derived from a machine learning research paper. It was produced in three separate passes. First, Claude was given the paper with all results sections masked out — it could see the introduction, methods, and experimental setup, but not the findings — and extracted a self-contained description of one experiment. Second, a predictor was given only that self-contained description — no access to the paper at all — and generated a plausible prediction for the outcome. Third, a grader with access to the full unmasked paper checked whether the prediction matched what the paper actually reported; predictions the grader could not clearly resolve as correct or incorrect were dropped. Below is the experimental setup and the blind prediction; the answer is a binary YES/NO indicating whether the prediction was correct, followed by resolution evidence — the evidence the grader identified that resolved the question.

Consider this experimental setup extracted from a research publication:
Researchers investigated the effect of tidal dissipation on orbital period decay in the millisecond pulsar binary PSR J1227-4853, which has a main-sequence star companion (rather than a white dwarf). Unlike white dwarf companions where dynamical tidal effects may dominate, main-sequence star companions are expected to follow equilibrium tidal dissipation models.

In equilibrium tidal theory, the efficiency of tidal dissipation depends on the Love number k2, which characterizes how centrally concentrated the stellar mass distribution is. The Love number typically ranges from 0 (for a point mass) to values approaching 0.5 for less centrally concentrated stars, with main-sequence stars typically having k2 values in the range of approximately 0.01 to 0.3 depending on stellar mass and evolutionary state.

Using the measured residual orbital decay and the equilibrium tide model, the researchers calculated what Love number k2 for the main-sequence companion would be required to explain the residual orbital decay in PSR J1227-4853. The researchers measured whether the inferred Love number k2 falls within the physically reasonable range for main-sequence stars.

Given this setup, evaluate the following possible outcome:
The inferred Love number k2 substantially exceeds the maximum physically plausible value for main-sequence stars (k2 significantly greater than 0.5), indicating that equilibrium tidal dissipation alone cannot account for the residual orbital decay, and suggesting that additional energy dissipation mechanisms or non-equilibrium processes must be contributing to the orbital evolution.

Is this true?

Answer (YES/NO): NO